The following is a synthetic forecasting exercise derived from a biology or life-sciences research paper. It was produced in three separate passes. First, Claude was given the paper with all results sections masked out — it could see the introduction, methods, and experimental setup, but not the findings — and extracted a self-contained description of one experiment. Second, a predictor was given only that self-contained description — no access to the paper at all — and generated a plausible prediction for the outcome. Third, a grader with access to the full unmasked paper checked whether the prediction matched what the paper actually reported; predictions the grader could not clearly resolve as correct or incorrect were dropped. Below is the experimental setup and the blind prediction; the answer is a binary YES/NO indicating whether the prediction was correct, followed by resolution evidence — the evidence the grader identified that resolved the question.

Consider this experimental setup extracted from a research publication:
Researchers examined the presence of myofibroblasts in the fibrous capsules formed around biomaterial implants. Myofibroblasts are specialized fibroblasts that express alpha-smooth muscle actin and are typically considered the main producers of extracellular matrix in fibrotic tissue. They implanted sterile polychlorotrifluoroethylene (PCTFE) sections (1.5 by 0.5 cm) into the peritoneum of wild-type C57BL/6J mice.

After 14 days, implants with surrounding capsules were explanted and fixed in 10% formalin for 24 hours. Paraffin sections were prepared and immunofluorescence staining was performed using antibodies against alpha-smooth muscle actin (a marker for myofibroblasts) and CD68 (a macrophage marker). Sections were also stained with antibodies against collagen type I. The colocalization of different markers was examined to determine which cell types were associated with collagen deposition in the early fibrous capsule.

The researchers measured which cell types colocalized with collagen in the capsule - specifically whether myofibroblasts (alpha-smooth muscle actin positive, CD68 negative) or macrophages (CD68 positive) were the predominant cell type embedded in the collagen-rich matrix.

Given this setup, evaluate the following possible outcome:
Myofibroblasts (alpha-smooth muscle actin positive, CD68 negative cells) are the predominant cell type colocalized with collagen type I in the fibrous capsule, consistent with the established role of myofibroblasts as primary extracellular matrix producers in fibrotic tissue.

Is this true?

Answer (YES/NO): NO